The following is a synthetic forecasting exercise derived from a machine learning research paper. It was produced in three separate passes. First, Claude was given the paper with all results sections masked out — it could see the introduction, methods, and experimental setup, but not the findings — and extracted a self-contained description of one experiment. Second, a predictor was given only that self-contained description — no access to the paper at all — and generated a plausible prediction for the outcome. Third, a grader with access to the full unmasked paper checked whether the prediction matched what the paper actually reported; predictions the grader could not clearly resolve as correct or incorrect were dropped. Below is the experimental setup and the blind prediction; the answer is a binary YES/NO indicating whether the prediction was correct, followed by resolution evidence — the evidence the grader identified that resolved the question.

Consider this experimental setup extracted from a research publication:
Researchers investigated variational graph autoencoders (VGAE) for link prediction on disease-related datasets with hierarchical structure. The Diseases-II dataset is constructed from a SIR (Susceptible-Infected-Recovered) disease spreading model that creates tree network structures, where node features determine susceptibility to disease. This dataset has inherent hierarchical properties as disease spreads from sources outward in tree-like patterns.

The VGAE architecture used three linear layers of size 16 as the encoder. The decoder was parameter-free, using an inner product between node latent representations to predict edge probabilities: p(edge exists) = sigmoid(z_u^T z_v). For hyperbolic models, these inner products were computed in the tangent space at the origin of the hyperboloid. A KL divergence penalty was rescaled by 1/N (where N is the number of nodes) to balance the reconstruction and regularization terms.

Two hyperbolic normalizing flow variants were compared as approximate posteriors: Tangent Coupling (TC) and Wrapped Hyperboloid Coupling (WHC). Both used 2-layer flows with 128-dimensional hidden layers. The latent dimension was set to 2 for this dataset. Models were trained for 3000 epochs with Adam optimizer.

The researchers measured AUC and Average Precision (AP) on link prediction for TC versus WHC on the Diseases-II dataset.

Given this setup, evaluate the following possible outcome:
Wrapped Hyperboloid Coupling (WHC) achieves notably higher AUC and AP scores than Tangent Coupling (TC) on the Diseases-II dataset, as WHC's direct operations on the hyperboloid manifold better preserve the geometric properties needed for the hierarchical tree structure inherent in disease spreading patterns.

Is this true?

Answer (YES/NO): NO